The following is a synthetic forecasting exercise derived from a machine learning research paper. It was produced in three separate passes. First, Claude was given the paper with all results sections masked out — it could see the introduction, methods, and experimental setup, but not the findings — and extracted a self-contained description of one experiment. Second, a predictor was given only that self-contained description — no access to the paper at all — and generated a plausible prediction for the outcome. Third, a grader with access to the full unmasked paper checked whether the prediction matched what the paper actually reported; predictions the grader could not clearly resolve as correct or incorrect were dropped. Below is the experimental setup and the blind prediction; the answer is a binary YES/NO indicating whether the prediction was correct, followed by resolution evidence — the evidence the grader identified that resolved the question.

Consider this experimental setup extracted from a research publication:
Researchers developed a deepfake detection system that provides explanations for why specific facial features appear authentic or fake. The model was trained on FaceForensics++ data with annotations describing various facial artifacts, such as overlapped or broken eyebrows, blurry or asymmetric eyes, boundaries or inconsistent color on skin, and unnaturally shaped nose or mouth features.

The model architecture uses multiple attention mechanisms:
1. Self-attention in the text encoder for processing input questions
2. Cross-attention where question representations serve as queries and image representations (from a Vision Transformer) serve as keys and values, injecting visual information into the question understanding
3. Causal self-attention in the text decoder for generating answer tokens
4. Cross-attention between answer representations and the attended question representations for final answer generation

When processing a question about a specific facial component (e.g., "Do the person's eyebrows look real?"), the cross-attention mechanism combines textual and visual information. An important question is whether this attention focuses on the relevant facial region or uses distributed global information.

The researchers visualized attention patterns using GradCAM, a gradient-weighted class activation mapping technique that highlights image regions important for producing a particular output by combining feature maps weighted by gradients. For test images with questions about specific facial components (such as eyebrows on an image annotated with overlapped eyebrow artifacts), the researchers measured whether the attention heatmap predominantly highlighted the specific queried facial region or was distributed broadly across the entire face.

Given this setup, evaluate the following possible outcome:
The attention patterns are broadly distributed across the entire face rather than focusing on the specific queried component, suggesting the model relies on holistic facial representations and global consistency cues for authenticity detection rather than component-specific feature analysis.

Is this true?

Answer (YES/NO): NO